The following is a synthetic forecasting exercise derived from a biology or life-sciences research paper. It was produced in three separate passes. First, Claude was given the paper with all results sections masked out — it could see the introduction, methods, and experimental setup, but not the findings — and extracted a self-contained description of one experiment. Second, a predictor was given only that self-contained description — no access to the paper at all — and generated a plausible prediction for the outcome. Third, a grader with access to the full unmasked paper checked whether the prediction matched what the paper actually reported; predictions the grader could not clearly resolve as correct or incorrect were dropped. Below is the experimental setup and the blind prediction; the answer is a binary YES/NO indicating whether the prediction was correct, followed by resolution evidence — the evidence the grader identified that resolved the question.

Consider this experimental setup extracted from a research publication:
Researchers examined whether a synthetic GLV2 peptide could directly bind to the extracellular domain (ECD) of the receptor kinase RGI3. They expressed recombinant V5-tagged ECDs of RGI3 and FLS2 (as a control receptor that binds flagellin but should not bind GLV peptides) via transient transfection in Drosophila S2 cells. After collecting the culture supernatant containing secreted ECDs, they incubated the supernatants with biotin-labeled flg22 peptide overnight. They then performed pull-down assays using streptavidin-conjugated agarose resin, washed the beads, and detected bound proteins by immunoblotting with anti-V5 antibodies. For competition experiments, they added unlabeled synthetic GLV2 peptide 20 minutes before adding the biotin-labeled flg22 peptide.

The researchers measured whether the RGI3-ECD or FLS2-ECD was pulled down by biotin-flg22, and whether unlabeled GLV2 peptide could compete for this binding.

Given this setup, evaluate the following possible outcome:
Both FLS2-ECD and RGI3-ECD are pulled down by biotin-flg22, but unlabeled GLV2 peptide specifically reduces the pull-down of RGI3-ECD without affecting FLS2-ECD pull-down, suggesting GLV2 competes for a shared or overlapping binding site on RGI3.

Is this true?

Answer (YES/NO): NO